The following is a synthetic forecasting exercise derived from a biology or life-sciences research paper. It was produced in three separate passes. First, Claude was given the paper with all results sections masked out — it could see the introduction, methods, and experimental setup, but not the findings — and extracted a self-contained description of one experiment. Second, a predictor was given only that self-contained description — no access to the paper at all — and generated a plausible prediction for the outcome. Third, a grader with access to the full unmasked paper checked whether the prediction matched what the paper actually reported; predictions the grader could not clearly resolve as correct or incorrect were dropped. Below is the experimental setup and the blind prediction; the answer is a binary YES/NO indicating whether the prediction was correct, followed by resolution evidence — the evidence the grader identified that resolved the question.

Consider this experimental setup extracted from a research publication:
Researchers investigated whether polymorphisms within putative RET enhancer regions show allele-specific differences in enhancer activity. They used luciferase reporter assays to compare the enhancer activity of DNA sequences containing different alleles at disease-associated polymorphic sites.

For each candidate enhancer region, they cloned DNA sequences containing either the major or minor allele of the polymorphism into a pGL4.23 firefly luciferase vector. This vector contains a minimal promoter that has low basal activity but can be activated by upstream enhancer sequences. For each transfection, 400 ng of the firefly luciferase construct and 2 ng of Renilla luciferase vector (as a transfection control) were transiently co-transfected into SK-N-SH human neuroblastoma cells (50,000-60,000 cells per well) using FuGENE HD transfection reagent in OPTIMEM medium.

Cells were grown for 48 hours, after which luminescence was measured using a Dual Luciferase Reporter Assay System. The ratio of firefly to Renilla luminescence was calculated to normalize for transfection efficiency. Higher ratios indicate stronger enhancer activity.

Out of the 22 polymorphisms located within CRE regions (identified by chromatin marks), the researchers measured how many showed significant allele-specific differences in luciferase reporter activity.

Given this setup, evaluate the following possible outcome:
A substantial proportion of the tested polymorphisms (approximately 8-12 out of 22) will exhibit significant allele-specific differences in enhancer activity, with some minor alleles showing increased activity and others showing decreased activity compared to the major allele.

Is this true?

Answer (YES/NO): NO